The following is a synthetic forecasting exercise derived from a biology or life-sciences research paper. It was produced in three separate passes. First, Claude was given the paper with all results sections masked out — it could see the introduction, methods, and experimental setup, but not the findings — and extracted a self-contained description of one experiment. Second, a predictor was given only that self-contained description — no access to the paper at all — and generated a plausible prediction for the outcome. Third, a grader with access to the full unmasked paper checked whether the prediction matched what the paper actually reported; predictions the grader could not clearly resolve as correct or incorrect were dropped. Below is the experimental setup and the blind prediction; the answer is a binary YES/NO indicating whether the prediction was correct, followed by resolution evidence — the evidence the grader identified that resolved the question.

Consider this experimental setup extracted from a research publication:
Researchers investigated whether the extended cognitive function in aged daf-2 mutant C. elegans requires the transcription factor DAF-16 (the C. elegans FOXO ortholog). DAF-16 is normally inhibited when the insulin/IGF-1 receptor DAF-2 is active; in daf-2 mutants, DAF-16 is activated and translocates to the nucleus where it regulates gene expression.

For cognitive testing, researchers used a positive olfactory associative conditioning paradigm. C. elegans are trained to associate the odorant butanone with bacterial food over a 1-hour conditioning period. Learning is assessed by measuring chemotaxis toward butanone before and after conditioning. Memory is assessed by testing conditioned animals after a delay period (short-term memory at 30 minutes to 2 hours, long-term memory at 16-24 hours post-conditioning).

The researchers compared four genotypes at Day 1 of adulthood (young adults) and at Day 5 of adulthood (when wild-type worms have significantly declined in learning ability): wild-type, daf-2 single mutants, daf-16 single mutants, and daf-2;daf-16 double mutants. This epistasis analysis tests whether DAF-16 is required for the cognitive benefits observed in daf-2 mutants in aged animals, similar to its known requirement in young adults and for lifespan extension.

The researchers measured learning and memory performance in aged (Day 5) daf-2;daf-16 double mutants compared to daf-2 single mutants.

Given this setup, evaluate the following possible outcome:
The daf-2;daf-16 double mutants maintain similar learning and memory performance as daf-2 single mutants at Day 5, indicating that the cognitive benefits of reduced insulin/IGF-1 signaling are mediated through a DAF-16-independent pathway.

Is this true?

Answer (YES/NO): NO